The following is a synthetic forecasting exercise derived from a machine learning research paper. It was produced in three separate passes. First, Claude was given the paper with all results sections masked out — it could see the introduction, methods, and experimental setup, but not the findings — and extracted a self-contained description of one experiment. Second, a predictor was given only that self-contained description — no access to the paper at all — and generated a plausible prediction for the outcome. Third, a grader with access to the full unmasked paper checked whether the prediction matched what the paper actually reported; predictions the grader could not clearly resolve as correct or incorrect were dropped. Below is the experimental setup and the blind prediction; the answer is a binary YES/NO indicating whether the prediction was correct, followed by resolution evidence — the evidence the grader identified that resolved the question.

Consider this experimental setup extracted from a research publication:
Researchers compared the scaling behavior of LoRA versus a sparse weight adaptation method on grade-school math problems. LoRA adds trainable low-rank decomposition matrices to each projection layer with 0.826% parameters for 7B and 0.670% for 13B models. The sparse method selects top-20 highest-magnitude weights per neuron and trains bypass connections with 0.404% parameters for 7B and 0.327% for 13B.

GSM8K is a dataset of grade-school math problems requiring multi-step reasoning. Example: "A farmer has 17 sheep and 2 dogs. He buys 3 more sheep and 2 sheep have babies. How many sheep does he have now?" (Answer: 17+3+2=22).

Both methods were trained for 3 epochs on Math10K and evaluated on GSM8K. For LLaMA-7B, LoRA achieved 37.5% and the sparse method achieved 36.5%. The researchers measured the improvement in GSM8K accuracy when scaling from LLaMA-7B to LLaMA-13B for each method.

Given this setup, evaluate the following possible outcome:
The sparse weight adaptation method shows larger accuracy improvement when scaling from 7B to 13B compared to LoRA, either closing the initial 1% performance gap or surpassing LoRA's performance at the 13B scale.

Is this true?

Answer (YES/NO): NO